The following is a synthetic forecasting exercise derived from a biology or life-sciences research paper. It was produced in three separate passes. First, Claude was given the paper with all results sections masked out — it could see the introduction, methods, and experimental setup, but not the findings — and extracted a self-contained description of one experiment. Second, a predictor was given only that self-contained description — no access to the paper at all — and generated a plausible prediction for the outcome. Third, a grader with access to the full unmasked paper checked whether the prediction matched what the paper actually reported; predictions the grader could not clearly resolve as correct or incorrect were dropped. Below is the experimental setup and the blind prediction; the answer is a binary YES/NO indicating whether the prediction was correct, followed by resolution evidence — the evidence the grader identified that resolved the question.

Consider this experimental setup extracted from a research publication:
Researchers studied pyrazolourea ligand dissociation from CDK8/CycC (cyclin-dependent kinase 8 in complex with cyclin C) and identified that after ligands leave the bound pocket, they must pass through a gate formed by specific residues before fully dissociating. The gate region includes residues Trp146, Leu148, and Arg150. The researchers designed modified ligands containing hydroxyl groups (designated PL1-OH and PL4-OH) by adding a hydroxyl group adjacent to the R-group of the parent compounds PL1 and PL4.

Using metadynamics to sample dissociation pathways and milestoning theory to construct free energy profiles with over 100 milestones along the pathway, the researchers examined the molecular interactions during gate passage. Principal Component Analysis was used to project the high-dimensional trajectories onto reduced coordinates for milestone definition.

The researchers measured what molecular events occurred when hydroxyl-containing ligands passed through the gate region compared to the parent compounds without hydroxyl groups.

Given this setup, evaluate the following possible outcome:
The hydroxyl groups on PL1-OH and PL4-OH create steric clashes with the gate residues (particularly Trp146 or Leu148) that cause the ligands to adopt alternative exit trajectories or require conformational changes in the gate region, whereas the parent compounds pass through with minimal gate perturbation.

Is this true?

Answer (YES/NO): NO